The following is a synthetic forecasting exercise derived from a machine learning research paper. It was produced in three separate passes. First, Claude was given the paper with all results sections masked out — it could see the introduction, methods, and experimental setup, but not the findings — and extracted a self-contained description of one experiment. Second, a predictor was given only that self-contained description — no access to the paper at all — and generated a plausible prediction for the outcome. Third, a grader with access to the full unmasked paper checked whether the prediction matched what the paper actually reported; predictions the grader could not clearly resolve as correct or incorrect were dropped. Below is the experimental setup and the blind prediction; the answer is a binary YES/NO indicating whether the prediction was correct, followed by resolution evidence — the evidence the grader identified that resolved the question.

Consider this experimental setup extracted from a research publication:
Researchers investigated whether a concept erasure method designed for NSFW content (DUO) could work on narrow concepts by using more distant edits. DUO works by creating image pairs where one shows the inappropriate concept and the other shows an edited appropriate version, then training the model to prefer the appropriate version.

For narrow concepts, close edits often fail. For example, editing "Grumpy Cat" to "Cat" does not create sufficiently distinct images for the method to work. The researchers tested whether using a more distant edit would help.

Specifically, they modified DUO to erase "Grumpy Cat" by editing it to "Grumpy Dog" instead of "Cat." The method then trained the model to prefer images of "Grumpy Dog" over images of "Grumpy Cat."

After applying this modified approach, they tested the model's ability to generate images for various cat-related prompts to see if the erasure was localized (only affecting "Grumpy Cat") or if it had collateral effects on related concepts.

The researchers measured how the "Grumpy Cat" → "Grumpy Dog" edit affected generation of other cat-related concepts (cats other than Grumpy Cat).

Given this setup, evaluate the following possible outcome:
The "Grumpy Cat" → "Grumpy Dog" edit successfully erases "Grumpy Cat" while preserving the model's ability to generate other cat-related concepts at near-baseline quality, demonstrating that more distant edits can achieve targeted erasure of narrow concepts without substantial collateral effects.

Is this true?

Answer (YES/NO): NO